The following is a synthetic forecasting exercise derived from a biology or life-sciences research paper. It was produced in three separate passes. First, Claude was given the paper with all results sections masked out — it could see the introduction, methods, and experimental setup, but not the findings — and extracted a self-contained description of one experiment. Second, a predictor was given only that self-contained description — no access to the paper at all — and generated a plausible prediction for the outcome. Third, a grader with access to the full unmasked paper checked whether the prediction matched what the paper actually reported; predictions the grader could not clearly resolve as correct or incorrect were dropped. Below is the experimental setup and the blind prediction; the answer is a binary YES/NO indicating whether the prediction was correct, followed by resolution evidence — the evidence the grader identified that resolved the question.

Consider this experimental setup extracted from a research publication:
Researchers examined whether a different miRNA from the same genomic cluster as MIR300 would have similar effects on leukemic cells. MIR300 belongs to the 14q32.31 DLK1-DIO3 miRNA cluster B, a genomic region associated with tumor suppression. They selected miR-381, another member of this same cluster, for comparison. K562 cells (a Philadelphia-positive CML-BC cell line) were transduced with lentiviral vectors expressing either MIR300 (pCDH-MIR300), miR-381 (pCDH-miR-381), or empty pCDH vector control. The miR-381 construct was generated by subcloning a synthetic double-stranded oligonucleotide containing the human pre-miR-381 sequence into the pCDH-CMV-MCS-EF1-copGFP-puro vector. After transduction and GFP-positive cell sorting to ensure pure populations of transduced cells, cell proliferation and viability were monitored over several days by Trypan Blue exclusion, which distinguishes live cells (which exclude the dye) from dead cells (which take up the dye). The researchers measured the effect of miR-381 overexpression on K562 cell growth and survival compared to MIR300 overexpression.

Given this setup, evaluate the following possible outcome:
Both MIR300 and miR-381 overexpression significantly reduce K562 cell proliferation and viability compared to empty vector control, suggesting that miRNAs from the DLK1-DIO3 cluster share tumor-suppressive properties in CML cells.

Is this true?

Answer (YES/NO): NO